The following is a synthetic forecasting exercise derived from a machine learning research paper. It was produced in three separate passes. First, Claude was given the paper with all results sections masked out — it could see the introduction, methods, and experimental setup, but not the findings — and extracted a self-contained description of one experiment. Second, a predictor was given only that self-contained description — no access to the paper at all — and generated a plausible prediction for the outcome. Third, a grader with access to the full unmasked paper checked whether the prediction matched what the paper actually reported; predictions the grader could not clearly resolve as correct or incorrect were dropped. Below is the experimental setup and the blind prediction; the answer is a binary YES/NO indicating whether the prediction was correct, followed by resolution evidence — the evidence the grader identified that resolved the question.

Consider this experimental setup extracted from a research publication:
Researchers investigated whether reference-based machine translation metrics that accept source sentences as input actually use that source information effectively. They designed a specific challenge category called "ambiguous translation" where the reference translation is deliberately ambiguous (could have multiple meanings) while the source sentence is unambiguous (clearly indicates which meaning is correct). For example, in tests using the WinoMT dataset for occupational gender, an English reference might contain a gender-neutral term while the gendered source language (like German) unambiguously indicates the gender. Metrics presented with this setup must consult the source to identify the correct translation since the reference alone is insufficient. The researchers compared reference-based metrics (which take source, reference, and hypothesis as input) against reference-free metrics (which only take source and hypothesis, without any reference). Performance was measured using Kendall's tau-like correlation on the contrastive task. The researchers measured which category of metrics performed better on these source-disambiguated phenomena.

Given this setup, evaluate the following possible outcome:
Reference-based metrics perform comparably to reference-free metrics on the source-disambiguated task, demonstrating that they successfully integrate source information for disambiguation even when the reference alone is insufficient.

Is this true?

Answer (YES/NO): NO